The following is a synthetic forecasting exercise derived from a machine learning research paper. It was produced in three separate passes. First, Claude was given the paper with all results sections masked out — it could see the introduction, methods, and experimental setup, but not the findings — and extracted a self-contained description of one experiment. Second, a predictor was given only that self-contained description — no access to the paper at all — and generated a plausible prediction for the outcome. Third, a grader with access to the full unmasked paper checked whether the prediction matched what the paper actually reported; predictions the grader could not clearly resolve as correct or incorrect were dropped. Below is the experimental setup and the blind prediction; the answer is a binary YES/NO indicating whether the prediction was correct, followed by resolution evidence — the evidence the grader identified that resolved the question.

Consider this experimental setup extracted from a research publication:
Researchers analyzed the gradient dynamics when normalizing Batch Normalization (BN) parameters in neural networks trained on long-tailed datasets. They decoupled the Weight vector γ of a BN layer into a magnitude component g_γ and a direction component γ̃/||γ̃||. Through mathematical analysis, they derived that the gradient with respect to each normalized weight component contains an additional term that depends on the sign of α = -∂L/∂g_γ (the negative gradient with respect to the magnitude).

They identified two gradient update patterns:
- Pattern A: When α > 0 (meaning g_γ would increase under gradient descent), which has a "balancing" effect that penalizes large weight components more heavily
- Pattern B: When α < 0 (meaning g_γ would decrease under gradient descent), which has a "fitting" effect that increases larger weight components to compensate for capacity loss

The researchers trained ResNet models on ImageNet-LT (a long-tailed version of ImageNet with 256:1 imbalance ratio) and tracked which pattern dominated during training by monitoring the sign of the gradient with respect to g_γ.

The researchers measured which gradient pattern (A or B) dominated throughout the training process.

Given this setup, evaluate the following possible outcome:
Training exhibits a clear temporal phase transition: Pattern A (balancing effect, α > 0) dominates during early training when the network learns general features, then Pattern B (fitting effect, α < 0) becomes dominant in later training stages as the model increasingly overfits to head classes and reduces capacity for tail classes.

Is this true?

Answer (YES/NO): NO